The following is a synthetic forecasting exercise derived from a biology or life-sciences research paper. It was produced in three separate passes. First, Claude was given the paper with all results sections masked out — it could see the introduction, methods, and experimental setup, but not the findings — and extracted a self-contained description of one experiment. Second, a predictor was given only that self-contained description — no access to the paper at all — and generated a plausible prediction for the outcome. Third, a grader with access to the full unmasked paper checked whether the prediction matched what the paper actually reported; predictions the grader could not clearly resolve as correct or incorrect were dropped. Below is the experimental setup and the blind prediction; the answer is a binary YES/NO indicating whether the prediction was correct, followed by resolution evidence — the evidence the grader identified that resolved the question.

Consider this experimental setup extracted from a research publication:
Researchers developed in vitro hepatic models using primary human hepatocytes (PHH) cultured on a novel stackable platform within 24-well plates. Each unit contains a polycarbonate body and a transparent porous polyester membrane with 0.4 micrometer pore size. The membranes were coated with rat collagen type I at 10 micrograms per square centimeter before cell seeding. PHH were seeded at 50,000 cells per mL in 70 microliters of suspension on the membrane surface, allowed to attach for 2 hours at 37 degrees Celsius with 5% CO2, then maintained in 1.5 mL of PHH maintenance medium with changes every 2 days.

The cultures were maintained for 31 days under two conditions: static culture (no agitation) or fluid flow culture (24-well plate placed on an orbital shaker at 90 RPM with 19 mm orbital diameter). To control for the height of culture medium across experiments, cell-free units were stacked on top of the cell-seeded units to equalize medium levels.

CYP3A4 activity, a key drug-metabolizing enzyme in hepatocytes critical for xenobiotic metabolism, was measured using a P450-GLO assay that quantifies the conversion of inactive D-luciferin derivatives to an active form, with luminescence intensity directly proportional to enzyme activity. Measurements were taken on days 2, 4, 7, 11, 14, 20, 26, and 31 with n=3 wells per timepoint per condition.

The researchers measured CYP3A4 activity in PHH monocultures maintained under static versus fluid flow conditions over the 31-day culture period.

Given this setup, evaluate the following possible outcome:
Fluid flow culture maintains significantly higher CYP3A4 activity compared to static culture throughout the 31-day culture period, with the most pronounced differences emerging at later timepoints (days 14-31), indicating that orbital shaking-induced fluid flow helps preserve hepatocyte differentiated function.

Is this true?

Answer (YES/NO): NO